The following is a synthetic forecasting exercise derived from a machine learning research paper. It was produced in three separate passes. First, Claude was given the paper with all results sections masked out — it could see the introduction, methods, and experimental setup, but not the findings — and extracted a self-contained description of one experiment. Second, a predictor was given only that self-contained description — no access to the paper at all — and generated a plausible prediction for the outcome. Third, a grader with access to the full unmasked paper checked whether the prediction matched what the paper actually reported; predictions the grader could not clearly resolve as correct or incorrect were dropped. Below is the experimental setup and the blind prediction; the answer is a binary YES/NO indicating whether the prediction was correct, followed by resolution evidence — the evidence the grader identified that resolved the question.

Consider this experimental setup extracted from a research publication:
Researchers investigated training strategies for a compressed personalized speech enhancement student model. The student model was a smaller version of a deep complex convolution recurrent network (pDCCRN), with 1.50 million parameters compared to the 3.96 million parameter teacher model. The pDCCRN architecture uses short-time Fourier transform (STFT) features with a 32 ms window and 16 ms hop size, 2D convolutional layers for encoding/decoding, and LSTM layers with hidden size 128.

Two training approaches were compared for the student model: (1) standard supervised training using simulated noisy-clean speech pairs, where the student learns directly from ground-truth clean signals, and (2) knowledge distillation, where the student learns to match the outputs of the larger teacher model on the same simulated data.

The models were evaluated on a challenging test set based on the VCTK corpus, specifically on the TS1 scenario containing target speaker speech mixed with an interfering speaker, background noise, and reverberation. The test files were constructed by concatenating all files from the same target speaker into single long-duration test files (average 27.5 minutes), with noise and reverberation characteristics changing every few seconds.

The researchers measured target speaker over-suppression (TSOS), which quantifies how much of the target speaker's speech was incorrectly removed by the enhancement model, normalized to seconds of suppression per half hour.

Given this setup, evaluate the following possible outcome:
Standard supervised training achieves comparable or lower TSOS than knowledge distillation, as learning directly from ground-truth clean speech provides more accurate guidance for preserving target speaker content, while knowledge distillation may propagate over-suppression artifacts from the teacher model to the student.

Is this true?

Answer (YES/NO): NO